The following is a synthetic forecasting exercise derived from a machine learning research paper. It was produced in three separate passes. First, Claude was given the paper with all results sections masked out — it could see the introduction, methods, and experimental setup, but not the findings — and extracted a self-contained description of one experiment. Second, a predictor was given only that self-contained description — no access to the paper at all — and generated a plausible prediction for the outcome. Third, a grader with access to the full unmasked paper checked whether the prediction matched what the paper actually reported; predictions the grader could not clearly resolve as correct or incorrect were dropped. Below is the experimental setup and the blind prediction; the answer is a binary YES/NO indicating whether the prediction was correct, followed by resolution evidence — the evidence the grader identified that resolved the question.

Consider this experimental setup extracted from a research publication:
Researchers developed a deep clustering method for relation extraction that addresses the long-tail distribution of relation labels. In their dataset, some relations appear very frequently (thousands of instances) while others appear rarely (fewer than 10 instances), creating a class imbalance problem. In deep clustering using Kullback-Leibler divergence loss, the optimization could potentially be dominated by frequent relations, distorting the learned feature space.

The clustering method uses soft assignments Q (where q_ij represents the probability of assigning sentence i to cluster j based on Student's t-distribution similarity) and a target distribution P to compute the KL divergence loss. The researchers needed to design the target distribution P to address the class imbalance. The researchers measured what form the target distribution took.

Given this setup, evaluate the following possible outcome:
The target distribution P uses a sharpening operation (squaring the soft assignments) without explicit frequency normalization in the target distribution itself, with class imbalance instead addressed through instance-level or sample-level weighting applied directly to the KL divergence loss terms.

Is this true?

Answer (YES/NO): NO